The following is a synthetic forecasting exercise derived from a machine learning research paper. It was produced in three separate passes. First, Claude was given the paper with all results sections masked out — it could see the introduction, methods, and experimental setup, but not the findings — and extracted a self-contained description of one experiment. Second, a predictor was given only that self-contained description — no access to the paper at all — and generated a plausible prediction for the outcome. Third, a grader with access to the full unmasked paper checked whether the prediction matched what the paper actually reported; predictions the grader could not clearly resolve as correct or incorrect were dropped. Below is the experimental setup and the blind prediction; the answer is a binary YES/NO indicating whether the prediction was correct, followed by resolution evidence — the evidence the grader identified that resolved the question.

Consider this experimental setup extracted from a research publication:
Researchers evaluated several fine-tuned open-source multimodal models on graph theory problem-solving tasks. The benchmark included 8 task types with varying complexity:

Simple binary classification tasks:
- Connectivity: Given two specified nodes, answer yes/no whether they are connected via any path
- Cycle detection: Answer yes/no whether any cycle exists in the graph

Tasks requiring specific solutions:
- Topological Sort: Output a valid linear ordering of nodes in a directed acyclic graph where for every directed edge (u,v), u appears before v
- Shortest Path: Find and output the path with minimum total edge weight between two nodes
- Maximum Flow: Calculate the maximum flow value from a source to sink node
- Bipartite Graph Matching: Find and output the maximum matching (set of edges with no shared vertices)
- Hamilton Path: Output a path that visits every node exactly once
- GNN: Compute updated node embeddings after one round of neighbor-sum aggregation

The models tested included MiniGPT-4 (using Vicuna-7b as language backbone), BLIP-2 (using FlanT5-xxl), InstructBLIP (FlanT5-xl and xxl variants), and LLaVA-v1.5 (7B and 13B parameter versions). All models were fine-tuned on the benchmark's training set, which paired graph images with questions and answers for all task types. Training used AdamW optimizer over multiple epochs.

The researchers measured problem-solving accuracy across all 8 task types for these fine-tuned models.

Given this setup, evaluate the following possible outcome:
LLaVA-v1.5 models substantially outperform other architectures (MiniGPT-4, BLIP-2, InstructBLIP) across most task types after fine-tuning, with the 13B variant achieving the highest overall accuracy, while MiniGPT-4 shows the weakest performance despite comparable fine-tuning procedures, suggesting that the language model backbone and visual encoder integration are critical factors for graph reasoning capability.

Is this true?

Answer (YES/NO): NO